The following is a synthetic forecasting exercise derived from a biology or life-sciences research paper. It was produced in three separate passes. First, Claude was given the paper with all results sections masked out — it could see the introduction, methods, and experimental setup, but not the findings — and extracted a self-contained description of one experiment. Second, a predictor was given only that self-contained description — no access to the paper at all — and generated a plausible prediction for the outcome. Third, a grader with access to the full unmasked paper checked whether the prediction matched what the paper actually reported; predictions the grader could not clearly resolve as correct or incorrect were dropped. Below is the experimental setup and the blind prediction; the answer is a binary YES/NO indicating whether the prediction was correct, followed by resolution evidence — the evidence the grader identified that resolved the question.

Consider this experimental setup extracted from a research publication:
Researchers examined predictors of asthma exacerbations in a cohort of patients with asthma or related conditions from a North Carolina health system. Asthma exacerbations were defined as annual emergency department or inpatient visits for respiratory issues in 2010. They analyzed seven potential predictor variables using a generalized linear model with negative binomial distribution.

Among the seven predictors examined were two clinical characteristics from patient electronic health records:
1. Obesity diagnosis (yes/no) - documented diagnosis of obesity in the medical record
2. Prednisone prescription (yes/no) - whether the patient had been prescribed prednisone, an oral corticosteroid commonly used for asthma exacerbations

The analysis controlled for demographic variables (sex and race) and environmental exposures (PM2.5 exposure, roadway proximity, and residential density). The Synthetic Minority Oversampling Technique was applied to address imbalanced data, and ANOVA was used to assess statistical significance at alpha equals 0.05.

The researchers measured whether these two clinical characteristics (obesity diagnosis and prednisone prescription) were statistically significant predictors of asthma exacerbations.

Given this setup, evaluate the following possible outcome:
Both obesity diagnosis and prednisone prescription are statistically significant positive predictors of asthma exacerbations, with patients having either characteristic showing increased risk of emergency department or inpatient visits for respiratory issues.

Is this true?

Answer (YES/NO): YES